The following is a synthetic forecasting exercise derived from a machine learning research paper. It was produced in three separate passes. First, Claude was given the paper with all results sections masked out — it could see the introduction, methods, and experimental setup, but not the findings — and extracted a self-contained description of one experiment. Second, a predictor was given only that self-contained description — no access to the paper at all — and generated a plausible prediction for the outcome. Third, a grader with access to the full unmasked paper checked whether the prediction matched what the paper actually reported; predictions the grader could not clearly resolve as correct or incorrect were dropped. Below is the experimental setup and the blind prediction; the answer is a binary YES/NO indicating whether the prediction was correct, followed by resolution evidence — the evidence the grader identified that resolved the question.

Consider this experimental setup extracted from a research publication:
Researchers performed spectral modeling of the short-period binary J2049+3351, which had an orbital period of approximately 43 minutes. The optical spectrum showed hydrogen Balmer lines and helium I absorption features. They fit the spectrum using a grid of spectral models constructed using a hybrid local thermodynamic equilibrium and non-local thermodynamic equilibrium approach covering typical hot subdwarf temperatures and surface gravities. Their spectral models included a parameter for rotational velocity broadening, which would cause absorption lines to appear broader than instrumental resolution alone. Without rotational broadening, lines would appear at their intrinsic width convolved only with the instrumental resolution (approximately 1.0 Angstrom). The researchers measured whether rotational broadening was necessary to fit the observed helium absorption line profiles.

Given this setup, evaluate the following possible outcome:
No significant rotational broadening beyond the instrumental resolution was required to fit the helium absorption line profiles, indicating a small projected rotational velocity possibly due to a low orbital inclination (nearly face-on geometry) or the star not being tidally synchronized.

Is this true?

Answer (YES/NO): NO